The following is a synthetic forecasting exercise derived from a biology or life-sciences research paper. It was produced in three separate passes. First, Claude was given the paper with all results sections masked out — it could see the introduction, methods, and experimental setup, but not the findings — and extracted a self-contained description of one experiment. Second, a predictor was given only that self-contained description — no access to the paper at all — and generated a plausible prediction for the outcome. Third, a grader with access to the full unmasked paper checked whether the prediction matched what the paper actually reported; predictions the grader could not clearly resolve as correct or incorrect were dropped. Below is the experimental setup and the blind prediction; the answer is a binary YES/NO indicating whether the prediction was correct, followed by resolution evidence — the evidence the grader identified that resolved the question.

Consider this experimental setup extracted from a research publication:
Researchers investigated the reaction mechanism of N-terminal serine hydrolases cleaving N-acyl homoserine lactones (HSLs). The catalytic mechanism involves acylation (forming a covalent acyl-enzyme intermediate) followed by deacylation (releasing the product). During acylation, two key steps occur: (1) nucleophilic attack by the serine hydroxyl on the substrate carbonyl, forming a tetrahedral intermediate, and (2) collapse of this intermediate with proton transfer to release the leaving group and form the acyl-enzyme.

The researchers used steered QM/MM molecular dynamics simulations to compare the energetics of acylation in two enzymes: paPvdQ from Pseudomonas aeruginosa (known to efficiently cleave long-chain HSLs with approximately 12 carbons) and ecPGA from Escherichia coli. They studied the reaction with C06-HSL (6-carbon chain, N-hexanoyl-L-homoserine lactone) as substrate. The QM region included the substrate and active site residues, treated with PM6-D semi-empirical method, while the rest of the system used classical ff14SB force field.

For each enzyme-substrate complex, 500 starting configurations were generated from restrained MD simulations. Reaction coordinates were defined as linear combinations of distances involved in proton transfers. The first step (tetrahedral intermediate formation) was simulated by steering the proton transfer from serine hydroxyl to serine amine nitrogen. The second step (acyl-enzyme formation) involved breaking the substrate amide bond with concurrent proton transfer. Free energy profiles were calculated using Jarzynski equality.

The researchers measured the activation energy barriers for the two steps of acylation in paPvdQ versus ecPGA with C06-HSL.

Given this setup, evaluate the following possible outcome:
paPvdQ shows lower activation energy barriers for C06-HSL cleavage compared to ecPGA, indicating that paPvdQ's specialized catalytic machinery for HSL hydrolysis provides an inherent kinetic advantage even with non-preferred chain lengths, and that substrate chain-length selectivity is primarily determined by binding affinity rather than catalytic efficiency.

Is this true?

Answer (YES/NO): NO